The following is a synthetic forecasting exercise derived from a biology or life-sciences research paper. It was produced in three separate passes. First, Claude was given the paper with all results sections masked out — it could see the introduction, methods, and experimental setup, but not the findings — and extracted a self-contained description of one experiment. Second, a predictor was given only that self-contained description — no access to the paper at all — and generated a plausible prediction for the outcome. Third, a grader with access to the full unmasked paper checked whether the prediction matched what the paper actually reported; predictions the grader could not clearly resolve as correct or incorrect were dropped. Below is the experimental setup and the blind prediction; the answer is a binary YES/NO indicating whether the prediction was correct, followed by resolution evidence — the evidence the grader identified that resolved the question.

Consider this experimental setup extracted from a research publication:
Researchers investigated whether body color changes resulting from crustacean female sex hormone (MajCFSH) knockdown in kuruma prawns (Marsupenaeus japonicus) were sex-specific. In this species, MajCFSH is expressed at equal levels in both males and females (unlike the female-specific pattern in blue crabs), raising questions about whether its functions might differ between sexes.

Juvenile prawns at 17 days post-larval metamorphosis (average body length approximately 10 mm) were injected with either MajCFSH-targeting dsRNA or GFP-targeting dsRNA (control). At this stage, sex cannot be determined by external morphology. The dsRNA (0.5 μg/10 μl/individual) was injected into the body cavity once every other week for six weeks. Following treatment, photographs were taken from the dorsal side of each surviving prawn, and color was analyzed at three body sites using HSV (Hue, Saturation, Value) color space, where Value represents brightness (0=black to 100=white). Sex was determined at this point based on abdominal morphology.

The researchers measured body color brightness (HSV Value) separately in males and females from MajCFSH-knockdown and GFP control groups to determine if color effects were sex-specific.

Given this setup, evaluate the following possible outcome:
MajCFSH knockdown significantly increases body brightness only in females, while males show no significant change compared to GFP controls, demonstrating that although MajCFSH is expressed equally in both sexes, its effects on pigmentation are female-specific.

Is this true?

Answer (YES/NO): NO